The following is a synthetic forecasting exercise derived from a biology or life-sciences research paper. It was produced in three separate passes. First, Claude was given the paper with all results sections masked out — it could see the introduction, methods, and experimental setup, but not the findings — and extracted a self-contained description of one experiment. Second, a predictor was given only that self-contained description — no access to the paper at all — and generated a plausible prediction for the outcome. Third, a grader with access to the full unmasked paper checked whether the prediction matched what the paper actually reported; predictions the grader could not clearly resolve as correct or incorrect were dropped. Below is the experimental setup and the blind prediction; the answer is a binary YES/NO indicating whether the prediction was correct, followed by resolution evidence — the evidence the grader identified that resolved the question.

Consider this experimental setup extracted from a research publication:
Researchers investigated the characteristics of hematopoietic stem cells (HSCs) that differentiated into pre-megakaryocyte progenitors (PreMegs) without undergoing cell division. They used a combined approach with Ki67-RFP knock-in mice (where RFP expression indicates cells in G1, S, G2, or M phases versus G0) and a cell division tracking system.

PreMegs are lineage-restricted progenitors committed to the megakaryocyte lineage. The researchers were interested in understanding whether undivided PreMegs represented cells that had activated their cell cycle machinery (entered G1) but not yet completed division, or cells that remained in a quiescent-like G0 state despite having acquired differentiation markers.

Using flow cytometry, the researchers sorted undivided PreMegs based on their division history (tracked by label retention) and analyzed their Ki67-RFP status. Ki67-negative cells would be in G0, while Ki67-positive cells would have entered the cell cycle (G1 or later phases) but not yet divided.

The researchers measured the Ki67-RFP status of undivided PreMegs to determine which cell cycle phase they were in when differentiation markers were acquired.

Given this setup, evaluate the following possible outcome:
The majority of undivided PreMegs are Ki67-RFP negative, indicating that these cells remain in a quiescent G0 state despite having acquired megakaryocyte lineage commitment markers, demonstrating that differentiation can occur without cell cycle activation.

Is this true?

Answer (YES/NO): YES